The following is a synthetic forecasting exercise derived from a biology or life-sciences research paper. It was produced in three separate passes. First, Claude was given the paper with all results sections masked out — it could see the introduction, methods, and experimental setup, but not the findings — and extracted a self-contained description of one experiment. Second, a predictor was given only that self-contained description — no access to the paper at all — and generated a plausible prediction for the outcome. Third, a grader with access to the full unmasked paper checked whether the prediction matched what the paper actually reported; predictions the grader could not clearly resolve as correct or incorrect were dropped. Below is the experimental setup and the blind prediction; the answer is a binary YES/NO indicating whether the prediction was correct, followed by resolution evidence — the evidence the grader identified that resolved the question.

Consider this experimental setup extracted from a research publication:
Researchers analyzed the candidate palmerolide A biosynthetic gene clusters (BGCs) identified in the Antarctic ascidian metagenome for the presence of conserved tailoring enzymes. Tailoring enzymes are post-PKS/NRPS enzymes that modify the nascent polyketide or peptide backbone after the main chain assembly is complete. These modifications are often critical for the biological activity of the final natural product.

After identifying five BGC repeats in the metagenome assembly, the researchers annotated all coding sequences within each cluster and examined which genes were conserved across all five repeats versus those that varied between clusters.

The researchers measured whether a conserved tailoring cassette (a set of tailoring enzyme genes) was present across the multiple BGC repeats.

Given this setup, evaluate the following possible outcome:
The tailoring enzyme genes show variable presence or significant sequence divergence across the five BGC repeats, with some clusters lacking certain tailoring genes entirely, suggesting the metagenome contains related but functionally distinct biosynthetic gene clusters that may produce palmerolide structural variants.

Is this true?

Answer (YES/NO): NO